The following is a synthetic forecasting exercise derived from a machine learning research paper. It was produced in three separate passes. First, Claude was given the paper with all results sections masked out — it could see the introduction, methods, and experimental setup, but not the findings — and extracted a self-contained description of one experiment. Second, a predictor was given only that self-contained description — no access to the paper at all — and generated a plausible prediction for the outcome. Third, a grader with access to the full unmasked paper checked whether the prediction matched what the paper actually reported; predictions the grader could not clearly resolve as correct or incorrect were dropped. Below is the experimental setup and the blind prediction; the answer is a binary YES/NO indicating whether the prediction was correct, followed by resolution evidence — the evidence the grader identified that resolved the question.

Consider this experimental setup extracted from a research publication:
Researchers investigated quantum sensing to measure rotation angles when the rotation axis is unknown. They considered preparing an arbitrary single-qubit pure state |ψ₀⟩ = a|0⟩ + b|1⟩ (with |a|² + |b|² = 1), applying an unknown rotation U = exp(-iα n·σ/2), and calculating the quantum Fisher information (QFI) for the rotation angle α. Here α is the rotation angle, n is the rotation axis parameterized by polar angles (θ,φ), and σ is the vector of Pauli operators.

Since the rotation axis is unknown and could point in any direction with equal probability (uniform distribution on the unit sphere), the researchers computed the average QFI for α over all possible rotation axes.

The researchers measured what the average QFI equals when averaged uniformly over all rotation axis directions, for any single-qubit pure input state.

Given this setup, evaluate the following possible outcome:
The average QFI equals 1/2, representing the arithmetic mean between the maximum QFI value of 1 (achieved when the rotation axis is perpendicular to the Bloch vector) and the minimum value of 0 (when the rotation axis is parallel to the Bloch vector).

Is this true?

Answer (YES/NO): NO